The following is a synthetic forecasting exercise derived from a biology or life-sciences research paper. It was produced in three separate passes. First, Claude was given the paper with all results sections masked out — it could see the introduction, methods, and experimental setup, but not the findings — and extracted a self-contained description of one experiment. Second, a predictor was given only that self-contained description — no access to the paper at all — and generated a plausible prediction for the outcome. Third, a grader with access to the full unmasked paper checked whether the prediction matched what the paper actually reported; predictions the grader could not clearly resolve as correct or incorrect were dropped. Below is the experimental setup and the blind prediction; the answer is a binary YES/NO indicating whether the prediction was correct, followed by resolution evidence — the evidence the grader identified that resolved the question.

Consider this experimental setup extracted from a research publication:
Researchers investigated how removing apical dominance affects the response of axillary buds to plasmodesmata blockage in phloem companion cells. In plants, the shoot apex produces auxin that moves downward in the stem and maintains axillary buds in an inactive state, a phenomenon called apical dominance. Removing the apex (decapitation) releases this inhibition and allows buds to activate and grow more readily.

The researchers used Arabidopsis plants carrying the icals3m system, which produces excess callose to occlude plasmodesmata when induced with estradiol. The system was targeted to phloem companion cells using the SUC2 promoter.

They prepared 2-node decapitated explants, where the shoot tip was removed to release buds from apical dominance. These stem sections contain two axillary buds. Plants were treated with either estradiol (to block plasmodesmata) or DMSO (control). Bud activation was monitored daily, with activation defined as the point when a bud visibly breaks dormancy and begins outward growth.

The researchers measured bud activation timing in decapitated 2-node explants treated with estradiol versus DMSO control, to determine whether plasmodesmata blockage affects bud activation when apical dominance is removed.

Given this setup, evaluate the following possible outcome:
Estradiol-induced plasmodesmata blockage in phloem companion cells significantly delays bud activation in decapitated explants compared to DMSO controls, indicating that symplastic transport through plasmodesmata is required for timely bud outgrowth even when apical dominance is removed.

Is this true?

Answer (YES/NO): NO